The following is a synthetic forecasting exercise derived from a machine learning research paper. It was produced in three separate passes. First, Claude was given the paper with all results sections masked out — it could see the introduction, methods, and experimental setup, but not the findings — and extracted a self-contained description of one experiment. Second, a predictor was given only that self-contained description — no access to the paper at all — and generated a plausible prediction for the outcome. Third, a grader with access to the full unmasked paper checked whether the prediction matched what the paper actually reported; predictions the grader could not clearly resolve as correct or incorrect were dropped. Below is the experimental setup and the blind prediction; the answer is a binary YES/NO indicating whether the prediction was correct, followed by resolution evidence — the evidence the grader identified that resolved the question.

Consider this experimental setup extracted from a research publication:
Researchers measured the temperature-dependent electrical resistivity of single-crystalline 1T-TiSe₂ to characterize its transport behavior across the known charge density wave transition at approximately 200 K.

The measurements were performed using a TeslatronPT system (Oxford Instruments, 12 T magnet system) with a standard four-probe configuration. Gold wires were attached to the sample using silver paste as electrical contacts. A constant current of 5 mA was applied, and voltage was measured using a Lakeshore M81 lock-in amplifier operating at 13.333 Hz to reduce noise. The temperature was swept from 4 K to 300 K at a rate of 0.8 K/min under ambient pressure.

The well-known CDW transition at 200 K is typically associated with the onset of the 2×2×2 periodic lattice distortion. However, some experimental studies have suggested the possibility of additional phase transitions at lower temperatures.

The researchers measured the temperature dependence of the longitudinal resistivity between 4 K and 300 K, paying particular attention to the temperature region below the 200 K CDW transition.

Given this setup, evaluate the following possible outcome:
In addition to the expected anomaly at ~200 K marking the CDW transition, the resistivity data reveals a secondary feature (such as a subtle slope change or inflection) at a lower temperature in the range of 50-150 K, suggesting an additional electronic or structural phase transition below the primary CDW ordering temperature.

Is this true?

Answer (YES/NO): NO